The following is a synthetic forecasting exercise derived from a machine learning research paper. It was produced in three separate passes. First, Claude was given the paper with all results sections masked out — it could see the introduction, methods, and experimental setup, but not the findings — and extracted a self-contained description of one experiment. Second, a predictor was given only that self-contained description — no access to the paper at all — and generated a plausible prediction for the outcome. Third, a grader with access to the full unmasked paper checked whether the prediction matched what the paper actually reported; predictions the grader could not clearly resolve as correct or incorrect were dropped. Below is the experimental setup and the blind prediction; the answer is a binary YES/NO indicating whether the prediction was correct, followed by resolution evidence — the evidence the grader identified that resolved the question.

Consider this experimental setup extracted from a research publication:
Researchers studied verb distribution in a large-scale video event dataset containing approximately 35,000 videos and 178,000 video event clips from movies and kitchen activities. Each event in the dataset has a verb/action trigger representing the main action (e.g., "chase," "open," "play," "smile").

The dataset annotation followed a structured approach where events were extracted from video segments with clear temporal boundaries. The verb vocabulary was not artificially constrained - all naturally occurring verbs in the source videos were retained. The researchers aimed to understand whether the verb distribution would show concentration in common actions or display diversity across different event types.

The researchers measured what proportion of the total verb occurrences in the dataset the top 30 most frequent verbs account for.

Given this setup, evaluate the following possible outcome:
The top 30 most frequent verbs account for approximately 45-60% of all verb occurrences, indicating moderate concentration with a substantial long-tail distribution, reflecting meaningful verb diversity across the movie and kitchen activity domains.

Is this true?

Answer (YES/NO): NO